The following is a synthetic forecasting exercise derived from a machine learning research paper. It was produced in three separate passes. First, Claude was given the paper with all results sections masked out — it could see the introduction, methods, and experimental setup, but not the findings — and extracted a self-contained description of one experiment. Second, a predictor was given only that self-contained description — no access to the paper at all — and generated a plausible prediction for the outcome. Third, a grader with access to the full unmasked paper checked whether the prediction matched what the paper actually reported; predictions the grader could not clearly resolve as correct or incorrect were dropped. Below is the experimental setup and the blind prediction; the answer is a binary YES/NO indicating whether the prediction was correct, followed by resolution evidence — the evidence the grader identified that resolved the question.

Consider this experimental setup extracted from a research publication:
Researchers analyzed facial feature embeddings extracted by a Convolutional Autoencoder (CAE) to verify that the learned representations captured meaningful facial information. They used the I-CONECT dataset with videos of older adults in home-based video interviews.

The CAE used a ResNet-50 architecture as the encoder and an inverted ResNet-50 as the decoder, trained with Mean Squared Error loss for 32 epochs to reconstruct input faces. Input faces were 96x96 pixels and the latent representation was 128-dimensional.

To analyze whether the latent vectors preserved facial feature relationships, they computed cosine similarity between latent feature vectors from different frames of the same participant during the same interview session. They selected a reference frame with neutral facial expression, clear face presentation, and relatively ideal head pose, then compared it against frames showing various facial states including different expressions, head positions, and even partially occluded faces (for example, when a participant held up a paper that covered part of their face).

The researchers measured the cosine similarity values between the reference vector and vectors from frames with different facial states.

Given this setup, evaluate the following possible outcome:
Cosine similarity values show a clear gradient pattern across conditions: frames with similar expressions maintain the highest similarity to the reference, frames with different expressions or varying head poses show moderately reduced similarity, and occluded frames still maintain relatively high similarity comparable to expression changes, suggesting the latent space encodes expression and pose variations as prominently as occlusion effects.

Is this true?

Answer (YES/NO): NO